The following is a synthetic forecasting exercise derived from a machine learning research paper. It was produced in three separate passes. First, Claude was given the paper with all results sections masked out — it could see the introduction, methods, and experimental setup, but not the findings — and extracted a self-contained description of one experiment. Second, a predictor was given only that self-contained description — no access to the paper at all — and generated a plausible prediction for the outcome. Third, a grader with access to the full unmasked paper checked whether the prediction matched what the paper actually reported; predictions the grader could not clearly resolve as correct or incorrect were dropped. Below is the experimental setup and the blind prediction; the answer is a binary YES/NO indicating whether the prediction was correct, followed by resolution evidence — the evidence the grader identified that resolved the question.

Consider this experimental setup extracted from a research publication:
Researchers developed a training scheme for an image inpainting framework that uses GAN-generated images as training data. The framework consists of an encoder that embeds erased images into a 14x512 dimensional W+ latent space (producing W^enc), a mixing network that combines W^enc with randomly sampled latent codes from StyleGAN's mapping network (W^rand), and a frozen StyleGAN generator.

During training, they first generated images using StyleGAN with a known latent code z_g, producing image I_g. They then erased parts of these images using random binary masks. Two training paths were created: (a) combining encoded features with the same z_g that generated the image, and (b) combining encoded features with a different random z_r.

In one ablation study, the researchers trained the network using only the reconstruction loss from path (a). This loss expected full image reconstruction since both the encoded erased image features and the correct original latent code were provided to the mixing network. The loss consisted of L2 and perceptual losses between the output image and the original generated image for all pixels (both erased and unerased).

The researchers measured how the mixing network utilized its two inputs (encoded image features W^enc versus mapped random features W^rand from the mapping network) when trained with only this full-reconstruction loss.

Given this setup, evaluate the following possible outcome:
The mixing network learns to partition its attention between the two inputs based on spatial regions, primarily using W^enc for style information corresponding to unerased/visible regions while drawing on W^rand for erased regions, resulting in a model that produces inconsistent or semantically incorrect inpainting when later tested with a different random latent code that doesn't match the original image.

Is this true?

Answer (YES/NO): NO